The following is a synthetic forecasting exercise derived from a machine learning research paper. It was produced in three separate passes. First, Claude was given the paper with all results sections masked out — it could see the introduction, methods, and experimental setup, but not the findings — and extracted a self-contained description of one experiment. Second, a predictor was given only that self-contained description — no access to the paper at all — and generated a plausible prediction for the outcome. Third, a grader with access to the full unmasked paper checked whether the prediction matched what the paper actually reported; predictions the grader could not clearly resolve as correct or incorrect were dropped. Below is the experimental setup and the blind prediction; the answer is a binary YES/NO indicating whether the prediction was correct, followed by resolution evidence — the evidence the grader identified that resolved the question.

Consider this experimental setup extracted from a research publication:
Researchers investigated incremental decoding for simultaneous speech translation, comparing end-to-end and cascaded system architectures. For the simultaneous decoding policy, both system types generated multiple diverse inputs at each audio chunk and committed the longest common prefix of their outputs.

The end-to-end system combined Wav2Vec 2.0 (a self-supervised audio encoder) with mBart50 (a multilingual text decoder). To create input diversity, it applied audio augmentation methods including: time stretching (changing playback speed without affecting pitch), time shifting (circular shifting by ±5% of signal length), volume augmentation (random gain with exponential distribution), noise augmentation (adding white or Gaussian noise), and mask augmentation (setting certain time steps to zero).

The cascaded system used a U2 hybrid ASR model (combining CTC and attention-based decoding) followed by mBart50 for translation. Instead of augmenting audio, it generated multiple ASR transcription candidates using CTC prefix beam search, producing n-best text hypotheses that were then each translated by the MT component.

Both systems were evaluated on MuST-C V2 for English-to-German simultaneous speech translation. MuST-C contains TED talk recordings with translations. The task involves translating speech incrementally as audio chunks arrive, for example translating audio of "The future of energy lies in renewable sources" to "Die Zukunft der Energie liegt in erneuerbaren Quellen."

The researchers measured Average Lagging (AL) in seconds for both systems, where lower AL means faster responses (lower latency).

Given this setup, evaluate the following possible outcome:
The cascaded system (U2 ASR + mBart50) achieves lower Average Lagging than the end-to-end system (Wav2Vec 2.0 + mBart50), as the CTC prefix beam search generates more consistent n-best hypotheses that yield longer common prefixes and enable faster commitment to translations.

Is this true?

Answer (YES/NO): YES